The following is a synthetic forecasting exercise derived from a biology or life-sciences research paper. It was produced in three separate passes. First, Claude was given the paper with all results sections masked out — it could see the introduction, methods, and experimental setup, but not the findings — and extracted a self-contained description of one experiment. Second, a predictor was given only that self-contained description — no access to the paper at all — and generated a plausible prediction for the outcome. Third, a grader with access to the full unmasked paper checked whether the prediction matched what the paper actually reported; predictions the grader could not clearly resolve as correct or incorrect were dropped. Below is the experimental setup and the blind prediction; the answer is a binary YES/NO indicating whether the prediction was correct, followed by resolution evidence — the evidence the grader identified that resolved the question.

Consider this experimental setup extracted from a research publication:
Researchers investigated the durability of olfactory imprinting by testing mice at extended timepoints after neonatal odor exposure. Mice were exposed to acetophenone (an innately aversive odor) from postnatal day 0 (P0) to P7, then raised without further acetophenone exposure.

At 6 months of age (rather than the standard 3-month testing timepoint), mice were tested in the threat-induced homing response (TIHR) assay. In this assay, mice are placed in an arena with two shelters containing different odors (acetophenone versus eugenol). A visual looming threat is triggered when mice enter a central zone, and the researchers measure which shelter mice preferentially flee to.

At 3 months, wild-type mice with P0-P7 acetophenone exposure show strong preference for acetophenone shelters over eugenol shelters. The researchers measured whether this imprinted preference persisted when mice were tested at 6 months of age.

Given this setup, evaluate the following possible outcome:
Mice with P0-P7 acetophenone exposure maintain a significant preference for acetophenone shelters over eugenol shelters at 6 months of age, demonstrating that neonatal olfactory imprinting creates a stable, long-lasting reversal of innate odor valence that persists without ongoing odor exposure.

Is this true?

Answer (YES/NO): YES